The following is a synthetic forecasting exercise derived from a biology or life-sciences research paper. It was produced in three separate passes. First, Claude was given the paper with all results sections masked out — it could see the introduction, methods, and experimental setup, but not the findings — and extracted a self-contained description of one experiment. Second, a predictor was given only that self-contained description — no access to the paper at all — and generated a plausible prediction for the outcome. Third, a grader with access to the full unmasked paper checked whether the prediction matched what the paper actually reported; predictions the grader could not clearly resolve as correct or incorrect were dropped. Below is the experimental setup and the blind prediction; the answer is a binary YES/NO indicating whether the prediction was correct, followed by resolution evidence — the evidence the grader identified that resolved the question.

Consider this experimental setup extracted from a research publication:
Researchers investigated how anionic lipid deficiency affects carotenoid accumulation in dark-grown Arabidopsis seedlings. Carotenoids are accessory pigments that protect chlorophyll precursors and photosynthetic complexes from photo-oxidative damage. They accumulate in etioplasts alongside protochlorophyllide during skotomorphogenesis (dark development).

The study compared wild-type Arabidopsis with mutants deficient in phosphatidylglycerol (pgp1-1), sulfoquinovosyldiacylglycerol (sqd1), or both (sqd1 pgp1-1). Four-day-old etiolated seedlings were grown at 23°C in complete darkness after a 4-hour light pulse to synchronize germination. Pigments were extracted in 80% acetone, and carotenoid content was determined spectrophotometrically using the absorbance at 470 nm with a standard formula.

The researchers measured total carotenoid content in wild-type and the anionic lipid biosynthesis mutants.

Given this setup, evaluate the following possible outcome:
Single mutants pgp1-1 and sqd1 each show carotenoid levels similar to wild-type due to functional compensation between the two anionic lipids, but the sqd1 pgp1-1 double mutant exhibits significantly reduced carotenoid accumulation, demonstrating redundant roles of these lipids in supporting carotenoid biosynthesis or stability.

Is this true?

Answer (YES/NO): NO